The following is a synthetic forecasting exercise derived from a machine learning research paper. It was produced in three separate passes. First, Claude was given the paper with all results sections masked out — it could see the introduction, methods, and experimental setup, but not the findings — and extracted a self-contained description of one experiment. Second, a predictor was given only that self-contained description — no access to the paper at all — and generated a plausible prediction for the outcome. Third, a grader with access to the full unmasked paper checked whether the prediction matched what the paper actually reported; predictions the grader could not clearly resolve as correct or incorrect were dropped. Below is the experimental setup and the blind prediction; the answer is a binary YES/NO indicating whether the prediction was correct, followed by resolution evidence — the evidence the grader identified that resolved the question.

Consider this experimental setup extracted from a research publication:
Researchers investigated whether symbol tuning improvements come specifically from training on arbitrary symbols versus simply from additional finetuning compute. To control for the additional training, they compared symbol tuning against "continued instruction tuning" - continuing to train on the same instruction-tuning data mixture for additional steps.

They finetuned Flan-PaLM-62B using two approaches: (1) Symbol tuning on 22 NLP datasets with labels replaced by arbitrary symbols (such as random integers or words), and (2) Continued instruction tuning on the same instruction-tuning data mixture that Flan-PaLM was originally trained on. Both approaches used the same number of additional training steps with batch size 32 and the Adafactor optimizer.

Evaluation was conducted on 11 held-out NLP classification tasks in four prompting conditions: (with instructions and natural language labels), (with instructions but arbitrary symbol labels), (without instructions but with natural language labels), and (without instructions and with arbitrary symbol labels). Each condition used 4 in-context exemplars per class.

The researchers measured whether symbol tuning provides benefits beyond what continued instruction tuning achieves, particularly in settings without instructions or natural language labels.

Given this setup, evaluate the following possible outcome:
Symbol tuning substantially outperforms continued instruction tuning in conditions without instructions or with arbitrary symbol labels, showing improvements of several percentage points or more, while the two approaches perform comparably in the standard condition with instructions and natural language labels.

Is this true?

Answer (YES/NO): YES